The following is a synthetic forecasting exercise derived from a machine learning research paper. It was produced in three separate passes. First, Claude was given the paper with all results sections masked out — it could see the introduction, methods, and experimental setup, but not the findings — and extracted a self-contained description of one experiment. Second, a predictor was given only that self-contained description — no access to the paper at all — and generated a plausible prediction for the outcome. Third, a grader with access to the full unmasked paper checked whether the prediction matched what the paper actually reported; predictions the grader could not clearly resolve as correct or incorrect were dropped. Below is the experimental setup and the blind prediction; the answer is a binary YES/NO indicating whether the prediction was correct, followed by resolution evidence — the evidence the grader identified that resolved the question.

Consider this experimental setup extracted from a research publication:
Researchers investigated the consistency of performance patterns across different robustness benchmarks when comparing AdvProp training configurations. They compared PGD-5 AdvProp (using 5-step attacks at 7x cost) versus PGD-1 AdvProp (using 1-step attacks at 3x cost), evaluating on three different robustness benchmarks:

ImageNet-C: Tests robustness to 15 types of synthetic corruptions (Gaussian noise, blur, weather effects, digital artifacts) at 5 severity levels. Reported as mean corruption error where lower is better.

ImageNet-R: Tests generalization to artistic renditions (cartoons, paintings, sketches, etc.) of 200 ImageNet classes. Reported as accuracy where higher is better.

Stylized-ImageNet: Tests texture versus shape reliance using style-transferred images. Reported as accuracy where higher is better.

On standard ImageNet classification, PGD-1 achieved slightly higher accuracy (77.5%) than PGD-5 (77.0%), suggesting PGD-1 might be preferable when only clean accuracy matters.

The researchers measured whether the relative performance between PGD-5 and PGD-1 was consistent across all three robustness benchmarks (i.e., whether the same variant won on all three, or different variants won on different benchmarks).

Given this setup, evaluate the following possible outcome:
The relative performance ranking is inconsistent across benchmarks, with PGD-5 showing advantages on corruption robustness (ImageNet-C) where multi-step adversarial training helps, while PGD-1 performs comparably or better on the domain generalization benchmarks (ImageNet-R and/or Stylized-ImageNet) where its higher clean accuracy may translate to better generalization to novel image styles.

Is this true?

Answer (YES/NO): NO